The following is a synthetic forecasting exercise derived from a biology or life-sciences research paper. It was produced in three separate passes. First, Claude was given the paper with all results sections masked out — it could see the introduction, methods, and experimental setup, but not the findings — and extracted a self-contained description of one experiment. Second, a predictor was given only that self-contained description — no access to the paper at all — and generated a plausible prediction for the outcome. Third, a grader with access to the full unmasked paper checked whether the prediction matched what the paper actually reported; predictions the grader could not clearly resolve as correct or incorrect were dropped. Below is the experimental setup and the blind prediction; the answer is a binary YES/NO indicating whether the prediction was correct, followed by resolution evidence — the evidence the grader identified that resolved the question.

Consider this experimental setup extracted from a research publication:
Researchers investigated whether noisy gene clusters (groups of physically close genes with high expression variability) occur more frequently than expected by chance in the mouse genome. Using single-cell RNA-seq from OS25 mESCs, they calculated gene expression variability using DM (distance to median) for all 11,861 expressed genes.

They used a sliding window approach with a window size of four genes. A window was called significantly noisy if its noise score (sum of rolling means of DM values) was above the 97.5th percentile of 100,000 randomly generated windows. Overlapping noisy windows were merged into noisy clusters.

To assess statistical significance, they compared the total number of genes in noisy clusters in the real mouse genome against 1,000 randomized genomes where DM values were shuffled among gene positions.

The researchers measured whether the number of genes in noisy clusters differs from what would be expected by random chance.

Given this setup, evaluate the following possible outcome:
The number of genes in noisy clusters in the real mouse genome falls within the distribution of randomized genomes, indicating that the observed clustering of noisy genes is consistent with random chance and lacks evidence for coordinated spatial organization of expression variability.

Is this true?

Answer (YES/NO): NO